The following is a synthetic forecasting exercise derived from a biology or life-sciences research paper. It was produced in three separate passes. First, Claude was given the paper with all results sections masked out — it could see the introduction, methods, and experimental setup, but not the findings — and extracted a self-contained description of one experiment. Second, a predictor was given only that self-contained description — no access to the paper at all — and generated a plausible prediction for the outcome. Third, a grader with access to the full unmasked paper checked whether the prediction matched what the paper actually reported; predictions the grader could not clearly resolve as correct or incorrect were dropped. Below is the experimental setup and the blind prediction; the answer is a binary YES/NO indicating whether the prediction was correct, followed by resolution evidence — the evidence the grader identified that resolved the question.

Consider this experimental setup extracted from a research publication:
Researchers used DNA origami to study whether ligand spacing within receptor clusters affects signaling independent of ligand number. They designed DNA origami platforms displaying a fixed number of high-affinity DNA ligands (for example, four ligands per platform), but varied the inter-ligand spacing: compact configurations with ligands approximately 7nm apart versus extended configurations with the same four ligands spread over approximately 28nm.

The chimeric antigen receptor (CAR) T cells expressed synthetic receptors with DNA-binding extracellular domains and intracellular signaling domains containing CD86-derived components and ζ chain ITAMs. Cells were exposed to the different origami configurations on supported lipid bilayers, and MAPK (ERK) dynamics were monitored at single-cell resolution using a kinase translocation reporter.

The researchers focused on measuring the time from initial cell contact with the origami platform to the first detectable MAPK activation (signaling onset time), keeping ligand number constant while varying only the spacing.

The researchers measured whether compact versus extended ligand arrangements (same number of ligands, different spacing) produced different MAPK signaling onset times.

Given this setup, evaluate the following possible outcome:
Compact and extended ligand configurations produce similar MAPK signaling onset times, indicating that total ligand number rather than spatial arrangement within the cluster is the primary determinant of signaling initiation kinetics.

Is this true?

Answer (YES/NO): NO